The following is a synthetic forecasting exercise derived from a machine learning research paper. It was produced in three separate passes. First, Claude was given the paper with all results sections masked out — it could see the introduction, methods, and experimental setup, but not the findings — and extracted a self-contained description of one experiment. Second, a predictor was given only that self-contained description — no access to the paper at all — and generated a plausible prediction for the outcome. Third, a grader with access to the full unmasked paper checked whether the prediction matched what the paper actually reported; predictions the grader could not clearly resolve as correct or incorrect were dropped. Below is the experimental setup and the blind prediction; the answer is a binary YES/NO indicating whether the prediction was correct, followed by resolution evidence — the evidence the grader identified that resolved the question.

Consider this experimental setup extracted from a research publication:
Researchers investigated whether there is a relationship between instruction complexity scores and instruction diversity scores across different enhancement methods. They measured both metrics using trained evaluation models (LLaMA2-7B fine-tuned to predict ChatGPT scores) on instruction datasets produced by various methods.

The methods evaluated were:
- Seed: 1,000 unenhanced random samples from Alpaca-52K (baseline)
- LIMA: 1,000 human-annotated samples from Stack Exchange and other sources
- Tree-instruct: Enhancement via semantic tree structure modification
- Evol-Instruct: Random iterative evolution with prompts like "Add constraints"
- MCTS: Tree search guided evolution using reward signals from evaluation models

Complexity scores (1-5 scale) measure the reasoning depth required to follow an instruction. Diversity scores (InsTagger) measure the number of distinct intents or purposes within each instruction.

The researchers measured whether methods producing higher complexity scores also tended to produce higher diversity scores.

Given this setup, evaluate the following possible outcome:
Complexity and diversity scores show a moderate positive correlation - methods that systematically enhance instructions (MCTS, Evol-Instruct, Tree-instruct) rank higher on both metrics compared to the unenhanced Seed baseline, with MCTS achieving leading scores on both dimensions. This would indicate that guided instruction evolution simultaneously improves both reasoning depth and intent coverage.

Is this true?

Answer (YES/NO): YES